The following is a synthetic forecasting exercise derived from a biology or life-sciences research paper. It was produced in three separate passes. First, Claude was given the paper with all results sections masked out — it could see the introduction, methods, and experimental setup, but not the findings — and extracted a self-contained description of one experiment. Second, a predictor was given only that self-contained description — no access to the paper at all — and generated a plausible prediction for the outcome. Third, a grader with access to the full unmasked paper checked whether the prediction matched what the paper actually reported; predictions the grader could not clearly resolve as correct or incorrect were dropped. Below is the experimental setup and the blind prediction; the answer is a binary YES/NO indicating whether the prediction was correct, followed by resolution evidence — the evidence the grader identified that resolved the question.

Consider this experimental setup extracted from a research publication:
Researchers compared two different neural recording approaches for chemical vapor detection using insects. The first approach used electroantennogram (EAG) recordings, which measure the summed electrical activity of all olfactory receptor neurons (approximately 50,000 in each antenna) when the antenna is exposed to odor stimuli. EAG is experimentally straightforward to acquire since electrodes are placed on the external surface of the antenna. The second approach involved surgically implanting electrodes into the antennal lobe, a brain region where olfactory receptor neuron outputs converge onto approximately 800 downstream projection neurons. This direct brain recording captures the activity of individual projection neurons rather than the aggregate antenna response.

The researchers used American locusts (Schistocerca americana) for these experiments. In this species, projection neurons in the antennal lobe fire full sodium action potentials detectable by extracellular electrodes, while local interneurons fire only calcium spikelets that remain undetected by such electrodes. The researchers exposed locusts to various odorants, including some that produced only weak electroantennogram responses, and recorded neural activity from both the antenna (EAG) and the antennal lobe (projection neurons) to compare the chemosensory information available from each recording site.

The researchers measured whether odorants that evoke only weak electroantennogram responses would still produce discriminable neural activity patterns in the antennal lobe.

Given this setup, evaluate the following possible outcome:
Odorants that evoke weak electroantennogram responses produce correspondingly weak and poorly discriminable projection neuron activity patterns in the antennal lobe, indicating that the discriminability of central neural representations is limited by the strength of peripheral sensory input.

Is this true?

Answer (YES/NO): NO